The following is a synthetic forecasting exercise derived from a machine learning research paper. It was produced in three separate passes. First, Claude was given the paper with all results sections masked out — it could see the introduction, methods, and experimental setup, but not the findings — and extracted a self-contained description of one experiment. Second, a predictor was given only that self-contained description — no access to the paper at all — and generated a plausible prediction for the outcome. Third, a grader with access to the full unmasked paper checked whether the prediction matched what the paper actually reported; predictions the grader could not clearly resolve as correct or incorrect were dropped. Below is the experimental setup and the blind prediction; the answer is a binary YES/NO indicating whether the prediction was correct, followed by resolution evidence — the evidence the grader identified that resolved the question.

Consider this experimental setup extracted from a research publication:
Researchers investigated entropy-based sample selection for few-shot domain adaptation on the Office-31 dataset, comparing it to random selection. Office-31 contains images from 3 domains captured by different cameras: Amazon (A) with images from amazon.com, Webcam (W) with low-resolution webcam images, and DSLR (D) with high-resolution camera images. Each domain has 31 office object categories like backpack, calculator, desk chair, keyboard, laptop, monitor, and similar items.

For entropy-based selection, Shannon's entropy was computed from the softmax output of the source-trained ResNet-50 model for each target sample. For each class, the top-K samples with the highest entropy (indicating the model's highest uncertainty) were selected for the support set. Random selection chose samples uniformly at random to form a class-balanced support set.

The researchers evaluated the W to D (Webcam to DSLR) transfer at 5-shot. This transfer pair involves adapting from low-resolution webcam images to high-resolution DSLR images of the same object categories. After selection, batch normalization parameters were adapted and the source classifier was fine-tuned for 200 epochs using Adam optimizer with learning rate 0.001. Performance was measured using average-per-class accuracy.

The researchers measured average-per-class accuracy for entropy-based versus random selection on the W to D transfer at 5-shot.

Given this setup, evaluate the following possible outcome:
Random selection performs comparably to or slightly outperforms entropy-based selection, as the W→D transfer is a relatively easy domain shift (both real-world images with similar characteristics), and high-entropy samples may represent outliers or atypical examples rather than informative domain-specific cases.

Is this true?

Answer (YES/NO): YES